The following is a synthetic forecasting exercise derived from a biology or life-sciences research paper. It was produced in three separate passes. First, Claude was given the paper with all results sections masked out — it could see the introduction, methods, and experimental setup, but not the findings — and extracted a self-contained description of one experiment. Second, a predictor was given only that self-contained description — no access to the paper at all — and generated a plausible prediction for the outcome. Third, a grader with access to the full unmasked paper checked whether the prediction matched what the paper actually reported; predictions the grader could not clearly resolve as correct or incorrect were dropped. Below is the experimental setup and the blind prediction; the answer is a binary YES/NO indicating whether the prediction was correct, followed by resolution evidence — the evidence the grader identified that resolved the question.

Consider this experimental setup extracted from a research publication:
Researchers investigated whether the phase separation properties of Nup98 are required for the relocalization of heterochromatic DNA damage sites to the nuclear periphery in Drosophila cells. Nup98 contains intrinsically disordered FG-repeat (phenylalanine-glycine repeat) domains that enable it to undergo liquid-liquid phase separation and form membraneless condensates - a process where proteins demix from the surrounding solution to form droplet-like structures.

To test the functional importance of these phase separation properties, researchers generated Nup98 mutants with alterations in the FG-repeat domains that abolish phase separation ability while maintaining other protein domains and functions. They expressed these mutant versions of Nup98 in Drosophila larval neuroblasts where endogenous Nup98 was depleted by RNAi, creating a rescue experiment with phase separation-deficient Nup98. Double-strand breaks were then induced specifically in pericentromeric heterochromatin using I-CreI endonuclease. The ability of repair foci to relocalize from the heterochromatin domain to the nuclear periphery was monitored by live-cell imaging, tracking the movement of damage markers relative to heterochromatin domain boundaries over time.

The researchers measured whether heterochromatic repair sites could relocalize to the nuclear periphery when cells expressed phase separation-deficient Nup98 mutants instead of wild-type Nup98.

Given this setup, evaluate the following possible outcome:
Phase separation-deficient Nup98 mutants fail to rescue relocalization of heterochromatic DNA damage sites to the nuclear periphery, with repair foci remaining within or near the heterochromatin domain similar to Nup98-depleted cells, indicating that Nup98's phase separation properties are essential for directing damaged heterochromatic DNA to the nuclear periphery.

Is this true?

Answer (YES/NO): YES